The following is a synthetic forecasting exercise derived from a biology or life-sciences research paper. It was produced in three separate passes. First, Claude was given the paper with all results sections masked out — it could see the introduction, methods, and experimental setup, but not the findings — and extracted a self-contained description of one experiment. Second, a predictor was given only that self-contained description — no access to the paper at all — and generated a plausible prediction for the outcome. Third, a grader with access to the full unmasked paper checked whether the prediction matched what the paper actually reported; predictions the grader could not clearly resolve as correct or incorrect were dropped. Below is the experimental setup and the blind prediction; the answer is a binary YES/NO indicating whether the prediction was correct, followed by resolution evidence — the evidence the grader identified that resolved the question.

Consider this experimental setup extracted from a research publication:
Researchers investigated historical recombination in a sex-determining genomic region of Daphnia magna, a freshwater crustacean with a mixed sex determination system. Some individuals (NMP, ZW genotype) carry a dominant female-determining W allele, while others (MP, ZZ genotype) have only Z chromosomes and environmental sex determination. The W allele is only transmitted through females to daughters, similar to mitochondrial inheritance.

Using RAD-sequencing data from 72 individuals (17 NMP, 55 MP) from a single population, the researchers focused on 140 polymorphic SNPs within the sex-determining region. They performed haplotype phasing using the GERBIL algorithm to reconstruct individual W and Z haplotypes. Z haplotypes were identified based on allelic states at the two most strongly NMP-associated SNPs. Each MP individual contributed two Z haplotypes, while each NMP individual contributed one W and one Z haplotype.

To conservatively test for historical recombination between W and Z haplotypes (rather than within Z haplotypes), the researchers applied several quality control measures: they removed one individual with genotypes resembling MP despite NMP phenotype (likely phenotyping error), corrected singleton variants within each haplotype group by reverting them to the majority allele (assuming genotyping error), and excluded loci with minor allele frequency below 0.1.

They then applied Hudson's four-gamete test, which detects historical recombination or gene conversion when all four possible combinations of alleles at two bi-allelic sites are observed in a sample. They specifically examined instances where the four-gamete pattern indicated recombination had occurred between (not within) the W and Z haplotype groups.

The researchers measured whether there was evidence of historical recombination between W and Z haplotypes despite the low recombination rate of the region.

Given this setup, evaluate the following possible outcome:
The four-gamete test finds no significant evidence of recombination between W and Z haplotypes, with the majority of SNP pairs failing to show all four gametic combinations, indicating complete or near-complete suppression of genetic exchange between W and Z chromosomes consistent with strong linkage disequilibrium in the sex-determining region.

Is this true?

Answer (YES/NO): NO